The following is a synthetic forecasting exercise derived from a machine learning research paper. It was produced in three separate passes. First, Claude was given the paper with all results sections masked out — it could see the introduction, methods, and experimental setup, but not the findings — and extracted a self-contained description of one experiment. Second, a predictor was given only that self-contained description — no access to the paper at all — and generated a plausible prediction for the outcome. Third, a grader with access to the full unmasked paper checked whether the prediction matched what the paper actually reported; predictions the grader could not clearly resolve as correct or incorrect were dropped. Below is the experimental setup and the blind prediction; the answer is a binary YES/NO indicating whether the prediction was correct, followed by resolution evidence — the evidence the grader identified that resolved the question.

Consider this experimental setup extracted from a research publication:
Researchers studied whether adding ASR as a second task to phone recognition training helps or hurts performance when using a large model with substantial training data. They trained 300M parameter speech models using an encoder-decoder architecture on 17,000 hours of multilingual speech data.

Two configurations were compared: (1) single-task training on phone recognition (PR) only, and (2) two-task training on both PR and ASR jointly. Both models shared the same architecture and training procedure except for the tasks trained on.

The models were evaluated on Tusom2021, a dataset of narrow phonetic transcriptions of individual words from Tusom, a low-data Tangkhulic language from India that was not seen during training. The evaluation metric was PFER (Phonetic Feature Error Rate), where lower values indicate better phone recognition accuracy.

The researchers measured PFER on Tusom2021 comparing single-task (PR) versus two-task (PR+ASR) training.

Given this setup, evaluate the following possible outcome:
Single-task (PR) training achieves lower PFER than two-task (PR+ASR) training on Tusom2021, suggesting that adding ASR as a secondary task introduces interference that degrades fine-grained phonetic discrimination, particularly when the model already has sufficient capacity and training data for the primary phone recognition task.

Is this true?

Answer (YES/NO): NO